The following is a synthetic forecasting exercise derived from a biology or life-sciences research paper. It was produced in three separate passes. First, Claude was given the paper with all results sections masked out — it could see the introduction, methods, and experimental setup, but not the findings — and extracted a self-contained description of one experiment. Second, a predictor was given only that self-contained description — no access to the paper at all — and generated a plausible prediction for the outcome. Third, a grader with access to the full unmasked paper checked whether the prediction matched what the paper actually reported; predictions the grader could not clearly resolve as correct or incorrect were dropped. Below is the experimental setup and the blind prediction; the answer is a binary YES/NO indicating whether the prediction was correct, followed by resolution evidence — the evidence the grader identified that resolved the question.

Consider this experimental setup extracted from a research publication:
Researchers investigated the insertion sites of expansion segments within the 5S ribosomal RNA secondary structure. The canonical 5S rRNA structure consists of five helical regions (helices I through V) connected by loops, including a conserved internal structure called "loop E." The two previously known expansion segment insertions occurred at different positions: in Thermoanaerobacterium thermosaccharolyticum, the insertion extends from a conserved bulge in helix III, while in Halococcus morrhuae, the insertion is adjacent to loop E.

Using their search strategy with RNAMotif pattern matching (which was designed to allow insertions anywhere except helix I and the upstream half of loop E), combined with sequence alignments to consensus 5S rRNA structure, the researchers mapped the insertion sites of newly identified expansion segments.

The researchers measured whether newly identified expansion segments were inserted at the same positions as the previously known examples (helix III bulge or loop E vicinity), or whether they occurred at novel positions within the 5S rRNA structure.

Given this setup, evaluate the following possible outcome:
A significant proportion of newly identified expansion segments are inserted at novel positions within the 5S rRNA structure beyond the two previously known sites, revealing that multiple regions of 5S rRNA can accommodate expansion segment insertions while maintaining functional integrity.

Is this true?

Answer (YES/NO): YES